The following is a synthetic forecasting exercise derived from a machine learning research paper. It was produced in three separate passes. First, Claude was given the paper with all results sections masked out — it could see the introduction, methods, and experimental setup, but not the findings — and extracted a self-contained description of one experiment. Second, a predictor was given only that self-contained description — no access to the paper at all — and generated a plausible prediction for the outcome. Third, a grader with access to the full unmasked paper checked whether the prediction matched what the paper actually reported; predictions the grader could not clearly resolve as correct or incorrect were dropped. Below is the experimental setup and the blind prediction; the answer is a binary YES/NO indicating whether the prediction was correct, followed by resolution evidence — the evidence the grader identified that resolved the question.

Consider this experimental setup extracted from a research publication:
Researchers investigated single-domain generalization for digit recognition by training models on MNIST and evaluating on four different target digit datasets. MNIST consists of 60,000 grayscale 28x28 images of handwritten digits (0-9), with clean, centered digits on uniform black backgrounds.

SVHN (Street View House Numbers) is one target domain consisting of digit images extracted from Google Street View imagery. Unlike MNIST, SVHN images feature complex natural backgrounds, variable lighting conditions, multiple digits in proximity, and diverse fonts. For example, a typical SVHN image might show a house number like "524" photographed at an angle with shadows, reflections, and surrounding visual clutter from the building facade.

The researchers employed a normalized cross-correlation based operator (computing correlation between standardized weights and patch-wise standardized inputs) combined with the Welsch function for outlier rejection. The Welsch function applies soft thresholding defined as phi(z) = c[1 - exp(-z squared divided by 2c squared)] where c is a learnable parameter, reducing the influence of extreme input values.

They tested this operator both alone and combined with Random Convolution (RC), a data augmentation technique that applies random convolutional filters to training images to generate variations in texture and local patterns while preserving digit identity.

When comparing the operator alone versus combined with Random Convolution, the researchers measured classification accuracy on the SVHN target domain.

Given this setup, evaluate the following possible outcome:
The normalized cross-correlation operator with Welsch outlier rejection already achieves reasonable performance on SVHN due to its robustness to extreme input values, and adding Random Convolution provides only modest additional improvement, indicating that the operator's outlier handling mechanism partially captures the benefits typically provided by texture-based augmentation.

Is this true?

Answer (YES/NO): NO